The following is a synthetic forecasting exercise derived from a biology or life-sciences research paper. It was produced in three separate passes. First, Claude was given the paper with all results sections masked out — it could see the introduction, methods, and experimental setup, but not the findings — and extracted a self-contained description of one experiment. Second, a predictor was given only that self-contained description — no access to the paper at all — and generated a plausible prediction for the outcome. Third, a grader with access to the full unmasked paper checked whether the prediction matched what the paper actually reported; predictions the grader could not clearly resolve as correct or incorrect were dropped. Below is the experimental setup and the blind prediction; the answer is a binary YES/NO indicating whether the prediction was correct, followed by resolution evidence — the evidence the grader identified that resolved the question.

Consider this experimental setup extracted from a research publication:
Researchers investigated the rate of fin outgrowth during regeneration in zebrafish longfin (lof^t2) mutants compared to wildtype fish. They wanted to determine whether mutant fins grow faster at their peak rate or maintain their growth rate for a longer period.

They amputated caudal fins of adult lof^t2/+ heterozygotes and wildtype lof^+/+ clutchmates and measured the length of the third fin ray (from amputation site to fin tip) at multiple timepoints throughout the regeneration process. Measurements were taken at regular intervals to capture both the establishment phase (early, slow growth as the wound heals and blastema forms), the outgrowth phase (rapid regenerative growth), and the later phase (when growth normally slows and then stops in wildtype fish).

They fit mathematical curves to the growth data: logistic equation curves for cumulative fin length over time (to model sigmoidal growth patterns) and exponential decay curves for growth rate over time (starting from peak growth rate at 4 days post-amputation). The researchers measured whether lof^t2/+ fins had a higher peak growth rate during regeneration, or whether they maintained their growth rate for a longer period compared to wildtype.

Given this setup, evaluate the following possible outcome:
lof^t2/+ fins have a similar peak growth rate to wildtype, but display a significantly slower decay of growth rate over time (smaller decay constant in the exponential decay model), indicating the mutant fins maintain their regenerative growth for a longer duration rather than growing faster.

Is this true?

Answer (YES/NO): YES